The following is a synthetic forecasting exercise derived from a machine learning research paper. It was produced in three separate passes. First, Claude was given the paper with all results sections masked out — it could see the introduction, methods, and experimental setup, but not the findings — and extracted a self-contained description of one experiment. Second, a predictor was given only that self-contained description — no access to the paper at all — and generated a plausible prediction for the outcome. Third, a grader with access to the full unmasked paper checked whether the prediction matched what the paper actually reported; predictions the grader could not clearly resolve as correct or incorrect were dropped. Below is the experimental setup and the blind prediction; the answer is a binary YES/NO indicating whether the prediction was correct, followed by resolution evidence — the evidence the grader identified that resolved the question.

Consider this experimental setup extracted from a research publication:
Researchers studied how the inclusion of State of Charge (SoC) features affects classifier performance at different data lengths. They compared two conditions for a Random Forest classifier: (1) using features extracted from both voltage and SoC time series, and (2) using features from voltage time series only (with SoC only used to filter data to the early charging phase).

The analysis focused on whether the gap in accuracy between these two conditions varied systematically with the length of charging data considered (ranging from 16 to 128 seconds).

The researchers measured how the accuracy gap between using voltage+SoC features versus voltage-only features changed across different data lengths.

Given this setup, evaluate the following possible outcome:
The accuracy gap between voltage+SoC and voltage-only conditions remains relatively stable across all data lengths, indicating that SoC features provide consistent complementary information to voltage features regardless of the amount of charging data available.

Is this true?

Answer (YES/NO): NO